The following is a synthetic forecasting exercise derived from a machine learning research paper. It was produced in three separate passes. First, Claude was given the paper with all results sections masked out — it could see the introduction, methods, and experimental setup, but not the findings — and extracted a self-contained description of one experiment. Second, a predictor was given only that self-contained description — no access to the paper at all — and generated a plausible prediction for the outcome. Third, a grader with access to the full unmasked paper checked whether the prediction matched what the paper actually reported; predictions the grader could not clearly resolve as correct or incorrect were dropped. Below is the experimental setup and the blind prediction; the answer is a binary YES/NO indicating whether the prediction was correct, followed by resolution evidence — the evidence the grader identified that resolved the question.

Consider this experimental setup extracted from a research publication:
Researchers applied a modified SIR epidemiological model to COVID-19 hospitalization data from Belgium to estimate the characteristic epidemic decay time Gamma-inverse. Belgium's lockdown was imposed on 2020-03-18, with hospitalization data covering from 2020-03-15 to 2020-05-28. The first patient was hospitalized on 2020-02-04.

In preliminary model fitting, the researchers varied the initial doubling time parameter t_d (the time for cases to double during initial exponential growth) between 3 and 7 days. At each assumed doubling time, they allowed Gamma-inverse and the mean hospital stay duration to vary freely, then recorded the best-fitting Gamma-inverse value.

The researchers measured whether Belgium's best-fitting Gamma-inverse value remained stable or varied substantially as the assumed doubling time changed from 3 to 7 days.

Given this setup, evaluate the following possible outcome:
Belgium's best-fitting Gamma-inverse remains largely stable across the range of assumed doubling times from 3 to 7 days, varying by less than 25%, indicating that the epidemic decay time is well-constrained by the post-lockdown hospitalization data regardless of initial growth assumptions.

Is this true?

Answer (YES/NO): YES